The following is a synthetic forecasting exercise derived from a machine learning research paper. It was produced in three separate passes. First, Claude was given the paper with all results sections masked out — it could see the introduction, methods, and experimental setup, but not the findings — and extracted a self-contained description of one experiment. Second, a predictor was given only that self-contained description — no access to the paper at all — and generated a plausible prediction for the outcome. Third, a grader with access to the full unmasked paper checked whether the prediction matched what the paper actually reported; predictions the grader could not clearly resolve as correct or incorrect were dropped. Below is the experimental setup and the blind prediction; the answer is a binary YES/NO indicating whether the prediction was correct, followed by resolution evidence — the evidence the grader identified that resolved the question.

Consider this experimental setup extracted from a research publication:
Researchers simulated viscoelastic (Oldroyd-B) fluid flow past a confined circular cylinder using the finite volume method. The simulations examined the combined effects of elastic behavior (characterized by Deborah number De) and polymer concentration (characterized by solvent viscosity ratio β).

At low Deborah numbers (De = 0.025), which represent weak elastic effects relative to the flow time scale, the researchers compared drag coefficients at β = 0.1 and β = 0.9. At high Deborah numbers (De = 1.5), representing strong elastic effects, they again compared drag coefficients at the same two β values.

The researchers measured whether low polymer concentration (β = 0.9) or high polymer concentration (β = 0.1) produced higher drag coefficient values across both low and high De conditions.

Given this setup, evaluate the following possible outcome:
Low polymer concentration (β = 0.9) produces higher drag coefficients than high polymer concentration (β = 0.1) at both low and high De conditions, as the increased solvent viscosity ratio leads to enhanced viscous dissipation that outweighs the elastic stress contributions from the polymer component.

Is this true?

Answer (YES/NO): YES